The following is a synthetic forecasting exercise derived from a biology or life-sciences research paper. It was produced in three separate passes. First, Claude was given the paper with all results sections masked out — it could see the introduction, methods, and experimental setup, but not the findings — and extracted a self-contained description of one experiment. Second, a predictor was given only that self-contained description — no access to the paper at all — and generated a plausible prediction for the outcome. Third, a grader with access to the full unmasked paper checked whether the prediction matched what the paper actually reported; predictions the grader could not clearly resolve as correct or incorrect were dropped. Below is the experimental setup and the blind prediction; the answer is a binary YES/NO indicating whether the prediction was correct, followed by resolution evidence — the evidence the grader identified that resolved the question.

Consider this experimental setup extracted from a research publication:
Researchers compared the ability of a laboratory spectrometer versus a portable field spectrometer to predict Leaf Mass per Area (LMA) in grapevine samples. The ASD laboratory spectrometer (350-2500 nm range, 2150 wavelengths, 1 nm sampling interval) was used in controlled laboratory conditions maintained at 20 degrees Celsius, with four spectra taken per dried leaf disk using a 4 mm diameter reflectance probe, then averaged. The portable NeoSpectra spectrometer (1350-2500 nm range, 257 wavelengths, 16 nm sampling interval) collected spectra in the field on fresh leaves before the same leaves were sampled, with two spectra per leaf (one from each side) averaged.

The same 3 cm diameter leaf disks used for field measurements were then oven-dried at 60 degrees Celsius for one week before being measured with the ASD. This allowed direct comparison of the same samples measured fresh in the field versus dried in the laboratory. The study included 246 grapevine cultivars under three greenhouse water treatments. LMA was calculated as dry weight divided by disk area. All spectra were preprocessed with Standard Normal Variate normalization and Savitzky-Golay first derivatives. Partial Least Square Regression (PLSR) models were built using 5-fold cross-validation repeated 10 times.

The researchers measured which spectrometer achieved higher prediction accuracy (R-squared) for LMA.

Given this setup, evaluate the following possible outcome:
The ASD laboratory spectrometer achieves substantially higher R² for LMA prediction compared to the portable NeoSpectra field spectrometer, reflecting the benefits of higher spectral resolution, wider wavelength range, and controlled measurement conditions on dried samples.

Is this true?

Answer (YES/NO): YES